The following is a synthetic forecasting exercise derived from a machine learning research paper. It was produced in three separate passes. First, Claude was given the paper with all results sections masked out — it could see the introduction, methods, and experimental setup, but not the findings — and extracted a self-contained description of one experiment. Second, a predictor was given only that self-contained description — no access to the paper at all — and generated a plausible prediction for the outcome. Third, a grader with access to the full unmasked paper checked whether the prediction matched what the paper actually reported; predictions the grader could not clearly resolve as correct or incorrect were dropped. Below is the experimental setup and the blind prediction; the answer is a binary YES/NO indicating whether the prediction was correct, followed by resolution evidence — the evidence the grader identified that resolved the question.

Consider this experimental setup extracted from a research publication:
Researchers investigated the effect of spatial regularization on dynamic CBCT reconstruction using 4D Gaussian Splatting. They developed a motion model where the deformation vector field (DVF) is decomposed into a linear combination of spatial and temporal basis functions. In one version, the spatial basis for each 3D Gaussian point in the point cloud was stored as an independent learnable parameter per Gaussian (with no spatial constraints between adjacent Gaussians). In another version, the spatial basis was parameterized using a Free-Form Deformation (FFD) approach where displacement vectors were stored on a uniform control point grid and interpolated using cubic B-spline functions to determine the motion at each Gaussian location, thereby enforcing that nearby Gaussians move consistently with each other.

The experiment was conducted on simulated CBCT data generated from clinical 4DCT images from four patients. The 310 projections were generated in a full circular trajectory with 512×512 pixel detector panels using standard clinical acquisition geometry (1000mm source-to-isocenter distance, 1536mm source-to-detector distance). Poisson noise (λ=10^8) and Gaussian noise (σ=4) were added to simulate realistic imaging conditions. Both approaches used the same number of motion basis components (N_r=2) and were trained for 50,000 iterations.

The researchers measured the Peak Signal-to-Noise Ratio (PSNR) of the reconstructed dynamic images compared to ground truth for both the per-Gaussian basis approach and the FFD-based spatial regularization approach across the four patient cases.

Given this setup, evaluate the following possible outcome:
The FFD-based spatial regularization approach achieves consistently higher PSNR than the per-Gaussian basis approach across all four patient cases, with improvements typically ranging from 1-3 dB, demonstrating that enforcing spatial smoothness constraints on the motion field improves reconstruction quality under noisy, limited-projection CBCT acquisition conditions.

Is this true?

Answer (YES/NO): NO